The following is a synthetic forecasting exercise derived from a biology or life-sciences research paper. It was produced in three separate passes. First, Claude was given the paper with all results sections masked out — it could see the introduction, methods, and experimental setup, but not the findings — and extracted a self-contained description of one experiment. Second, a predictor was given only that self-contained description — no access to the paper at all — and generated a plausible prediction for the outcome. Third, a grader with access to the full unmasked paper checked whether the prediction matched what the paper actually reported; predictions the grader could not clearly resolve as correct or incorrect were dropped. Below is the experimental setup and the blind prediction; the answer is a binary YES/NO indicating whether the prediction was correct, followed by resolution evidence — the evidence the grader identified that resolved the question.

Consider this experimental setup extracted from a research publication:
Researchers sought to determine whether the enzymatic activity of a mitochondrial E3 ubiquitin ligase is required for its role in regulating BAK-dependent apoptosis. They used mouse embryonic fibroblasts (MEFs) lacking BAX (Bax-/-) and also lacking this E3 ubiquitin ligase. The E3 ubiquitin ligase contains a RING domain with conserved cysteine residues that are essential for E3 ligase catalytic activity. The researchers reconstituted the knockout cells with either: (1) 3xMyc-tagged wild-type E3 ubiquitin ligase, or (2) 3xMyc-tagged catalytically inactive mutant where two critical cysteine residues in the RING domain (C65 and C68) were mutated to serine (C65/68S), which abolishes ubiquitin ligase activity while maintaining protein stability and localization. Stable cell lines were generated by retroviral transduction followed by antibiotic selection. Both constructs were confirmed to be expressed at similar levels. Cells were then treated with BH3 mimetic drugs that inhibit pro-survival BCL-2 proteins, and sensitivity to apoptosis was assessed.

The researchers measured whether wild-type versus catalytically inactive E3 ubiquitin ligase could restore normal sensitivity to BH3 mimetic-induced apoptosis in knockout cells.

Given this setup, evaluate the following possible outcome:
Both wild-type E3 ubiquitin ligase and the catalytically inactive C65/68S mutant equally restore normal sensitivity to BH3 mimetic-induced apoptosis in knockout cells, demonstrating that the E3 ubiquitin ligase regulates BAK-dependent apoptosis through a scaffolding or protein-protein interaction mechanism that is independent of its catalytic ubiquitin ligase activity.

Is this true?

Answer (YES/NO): NO